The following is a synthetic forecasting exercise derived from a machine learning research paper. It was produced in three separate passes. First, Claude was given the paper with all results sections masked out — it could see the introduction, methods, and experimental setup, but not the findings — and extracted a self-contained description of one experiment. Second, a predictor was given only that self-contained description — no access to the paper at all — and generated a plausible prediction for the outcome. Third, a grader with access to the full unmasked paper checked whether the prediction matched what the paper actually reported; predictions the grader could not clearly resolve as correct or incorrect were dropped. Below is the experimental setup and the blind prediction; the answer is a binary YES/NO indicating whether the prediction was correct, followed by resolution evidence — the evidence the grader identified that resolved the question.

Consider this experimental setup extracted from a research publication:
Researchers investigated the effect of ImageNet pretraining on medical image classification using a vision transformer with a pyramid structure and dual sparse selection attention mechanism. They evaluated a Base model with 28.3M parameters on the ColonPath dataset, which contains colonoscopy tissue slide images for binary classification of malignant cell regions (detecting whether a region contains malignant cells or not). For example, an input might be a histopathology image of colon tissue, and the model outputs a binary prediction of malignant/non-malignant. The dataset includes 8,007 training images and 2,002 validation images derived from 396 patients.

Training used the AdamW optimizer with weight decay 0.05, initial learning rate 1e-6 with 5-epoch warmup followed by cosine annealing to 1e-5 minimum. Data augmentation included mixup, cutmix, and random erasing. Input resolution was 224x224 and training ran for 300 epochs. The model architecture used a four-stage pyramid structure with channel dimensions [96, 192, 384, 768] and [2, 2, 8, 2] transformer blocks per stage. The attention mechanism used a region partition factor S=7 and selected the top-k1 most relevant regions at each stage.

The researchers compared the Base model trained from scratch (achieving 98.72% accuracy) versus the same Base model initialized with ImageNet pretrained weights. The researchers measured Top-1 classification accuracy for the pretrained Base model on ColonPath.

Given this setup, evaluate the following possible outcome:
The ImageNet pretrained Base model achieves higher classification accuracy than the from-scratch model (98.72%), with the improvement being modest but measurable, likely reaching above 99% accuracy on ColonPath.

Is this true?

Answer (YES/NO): YES